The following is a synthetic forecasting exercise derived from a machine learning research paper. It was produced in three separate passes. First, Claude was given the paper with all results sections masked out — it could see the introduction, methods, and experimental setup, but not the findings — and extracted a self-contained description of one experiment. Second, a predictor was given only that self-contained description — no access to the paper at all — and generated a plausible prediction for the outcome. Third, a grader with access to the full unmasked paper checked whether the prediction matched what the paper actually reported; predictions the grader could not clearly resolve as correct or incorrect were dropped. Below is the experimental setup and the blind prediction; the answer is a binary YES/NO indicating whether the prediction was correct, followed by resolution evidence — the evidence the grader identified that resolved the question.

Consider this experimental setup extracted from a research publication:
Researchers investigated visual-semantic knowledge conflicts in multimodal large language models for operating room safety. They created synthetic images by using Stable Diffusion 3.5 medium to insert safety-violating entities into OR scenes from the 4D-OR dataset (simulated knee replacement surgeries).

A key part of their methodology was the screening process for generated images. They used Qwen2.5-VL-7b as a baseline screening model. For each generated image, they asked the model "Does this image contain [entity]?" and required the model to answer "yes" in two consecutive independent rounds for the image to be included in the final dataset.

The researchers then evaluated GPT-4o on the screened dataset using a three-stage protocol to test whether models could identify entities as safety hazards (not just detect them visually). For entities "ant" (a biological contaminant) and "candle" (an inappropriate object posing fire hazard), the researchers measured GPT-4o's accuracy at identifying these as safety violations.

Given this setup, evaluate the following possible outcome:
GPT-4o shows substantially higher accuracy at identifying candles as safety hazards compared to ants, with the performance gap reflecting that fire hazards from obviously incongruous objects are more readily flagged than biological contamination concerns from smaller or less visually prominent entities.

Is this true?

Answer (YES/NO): YES